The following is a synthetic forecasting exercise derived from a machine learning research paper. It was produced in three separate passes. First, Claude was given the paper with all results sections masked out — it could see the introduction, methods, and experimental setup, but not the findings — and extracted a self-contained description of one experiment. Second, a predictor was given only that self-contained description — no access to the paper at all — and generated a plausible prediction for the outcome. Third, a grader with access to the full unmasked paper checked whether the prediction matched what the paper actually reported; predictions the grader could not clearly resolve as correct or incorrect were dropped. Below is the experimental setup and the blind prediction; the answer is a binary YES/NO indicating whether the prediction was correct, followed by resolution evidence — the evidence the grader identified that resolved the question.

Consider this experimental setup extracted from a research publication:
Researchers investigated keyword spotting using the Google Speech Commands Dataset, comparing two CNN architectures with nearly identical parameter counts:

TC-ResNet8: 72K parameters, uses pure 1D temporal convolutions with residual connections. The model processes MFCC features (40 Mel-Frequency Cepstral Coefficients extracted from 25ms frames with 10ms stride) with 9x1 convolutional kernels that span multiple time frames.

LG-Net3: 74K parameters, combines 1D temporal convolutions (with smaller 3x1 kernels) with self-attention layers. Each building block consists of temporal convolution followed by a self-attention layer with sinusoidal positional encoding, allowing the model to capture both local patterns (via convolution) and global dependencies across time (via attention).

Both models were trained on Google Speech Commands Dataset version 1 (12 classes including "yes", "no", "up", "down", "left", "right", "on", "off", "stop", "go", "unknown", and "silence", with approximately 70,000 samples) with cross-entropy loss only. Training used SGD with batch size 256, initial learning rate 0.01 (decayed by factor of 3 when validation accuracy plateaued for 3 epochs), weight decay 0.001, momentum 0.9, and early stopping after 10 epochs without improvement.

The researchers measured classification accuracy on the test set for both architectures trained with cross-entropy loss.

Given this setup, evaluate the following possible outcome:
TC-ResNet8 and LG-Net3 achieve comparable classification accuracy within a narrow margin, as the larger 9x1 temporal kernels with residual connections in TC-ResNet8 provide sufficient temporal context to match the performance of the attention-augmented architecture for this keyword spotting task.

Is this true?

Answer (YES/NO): YES